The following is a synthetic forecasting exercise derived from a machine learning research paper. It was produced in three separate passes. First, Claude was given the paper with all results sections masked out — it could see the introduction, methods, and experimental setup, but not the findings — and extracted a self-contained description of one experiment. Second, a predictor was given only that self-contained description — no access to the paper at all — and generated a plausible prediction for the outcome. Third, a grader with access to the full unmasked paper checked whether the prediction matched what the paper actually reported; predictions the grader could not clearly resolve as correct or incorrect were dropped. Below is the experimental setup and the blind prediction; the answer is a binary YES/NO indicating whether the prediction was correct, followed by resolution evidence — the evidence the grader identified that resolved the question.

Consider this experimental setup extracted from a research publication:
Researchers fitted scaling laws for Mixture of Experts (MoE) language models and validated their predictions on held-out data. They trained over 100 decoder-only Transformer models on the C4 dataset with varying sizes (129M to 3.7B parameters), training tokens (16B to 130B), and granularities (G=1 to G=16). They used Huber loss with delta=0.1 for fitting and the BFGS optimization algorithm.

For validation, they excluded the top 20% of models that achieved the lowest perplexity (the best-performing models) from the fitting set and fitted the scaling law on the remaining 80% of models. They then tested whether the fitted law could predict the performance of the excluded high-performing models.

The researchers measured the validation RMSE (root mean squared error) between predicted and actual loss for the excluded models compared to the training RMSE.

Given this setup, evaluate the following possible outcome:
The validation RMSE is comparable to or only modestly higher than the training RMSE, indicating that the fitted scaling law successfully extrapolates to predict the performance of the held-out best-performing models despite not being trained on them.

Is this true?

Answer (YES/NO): YES